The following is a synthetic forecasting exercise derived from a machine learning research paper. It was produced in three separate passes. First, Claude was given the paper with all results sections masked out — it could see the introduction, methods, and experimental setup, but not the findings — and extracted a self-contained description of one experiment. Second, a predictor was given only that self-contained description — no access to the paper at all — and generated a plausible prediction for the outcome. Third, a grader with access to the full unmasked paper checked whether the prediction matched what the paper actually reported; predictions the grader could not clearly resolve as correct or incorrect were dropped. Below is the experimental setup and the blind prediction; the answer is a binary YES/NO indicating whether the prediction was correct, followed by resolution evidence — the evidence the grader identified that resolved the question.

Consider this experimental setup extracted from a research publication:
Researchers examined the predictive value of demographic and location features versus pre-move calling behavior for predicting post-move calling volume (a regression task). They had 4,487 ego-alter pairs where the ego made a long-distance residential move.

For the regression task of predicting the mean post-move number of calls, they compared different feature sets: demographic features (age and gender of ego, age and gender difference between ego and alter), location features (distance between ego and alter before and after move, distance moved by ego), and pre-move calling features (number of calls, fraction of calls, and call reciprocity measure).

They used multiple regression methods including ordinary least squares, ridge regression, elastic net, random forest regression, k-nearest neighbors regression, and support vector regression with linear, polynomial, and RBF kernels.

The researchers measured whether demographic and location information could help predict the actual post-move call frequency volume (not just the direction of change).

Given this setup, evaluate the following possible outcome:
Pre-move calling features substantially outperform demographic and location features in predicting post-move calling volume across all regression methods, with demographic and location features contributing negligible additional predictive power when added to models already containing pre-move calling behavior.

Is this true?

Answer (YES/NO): YES